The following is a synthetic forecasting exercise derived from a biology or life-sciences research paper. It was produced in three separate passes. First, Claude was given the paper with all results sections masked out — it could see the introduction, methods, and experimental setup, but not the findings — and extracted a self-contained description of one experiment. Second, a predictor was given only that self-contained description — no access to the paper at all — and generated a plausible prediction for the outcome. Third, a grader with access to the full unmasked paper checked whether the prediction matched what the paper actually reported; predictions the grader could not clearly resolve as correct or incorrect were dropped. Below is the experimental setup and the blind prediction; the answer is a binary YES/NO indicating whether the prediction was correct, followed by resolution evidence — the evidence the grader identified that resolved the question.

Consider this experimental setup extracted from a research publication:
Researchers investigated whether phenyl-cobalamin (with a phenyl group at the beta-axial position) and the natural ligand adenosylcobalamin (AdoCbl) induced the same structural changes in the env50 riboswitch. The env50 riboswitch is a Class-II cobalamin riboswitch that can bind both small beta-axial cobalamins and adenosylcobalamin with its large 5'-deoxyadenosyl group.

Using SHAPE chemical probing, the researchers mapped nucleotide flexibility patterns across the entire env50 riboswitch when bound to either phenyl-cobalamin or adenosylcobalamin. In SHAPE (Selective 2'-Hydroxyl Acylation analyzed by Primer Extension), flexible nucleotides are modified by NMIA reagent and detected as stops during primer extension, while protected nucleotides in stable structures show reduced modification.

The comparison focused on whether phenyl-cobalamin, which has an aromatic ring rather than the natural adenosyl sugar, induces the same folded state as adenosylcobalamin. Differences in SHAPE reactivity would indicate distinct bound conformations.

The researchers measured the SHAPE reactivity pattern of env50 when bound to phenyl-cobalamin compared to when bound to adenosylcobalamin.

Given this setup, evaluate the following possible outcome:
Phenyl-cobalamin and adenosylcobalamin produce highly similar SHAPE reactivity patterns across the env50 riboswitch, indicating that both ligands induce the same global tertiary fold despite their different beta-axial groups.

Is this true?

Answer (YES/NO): NO